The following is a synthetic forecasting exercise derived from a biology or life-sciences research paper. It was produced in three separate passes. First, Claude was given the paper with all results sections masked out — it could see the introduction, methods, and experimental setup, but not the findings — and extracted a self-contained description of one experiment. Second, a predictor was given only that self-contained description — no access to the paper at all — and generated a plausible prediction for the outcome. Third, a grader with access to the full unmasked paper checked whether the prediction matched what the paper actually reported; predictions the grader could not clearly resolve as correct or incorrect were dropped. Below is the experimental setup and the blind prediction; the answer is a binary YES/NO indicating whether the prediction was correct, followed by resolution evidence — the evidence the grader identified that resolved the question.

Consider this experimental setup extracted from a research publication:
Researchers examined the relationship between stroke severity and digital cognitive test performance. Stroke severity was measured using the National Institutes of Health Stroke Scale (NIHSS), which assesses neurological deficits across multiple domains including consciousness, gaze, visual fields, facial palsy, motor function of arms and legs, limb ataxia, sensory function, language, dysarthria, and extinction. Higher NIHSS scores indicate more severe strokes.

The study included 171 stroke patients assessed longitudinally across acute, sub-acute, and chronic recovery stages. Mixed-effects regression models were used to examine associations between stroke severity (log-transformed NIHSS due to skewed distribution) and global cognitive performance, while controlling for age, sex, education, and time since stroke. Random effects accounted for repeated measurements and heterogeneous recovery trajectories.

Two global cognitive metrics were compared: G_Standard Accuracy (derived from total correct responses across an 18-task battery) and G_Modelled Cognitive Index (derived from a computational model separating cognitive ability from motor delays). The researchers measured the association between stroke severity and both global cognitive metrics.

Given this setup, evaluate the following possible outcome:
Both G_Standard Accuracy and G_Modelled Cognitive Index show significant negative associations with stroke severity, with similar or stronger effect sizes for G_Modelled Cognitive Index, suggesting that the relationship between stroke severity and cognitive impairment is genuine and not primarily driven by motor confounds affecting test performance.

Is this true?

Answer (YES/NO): YES